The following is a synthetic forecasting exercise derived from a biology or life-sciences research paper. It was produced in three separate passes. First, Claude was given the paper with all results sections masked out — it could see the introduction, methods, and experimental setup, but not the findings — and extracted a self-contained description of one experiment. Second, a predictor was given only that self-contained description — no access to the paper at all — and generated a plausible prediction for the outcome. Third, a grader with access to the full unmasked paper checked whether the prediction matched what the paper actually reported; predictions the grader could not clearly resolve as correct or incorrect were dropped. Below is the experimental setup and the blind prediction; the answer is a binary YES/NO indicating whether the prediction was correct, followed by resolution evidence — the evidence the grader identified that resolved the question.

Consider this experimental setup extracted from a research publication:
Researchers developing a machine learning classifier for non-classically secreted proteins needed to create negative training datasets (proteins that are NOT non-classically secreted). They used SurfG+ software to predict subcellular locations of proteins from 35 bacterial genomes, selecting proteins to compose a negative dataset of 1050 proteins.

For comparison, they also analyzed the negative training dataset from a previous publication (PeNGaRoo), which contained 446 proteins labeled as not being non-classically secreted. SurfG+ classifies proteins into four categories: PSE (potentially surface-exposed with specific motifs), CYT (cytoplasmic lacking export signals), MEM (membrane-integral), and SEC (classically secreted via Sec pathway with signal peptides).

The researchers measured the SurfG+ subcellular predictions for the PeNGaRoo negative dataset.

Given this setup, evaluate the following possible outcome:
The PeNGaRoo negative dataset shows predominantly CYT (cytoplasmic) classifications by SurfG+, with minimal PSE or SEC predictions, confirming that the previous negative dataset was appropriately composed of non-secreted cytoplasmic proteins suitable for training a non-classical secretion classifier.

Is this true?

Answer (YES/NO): NO